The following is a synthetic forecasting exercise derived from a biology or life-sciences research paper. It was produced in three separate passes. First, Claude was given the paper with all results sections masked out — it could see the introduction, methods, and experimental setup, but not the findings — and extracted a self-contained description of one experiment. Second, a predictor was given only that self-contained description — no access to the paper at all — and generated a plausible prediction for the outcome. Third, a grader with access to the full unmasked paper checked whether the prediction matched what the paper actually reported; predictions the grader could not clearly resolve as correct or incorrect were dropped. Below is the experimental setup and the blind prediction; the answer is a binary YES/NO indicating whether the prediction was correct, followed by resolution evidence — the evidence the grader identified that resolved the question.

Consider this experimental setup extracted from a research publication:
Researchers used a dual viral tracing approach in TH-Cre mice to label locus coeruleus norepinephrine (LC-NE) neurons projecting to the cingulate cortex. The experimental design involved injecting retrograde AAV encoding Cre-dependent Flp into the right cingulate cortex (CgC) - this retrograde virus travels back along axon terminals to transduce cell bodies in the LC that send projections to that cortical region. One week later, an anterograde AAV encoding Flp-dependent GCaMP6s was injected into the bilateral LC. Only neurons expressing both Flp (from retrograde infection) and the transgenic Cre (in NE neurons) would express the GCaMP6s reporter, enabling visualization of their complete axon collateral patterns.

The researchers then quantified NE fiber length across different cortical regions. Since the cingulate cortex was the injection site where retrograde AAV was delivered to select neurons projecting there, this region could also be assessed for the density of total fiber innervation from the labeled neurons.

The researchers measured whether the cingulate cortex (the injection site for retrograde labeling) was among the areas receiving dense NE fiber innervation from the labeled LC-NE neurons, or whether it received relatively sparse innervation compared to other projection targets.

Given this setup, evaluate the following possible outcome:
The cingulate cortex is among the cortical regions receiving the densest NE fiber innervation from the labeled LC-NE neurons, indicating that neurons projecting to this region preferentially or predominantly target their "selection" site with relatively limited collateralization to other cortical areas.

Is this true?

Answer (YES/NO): NO